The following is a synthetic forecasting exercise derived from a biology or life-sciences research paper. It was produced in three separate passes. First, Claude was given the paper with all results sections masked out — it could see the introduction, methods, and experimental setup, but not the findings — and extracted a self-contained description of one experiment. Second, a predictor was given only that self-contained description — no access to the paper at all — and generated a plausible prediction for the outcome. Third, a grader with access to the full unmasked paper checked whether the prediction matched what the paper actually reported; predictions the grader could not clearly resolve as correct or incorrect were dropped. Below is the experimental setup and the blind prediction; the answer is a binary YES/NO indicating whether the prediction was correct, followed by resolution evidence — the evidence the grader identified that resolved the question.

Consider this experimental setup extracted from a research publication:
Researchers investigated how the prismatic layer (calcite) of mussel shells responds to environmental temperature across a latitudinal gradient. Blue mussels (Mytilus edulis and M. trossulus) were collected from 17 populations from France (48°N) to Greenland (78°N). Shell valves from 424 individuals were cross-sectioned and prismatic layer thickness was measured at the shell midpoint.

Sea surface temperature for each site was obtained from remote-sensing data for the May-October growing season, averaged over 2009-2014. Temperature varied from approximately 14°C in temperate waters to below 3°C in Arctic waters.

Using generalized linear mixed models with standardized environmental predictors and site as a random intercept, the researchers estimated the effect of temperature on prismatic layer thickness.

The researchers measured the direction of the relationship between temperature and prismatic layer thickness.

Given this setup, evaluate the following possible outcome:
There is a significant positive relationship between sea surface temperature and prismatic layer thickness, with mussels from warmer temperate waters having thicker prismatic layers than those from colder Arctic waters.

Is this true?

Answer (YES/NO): YES